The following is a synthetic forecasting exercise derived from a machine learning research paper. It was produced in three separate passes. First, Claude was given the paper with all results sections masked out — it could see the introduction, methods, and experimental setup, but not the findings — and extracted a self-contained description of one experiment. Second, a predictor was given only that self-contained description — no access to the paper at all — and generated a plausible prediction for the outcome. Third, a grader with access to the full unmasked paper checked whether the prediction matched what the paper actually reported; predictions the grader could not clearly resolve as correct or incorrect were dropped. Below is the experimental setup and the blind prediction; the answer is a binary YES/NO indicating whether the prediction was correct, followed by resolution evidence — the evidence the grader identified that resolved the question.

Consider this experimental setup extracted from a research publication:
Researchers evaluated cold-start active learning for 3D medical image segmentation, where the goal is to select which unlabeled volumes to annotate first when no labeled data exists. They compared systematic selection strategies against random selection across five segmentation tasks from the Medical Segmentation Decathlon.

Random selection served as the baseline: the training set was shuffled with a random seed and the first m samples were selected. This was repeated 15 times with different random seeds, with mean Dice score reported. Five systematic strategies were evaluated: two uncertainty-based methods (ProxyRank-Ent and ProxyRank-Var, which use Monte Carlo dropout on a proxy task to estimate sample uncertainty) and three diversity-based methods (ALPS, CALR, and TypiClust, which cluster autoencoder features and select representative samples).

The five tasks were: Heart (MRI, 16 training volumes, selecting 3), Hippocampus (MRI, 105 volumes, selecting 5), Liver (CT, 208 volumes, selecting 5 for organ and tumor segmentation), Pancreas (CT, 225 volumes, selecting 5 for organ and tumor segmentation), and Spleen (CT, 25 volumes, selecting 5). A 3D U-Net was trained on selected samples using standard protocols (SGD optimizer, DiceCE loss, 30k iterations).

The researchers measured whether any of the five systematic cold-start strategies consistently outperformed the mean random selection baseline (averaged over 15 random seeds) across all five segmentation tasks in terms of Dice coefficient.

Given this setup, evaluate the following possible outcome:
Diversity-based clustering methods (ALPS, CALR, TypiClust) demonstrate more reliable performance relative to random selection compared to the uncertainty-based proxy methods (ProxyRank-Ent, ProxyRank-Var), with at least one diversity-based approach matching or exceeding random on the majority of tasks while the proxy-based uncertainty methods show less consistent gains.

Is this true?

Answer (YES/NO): NO